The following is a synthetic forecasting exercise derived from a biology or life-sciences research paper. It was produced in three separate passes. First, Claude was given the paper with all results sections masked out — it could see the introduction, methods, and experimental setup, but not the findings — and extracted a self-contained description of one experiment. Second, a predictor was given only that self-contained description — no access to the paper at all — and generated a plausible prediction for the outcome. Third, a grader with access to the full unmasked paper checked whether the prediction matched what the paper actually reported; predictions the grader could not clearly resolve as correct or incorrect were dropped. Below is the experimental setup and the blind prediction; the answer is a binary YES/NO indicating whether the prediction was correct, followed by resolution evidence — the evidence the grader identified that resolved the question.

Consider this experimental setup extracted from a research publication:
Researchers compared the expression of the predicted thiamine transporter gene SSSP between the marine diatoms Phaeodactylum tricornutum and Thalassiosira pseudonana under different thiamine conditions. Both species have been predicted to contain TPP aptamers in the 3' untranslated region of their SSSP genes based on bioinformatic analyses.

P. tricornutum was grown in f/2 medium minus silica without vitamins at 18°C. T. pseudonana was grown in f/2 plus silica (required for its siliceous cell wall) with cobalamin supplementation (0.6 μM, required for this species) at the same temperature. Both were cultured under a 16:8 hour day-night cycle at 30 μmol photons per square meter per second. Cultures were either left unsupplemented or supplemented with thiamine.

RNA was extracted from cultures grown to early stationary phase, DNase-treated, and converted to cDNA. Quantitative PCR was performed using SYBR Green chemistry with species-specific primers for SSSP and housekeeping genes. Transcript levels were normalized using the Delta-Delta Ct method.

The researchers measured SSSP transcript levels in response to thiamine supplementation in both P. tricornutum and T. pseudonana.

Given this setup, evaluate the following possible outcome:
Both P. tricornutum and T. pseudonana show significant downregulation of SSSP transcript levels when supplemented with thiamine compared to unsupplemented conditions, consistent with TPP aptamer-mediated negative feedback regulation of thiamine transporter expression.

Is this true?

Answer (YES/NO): NO